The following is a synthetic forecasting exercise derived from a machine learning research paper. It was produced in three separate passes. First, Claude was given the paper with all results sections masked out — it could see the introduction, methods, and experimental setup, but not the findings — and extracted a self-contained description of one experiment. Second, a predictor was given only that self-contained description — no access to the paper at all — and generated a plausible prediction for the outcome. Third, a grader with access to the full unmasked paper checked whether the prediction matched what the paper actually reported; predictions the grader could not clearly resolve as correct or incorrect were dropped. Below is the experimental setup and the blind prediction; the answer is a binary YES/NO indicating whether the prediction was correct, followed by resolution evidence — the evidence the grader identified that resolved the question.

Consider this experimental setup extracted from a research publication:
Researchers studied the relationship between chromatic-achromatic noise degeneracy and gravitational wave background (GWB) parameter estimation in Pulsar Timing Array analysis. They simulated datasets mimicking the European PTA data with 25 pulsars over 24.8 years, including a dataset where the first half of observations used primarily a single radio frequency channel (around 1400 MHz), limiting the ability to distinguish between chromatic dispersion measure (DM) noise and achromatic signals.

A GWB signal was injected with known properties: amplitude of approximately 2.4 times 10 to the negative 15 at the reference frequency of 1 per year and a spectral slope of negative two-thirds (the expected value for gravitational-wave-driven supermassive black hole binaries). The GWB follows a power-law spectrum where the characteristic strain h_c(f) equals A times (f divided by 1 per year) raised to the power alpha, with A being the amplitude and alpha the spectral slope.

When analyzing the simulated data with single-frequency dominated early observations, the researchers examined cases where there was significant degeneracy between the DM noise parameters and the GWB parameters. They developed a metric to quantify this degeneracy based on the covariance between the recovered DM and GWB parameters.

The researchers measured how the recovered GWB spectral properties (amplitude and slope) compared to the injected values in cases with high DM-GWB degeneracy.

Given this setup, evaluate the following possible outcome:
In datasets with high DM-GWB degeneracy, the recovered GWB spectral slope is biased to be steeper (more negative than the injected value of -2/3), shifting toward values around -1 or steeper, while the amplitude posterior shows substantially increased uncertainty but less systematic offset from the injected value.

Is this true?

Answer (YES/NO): NO